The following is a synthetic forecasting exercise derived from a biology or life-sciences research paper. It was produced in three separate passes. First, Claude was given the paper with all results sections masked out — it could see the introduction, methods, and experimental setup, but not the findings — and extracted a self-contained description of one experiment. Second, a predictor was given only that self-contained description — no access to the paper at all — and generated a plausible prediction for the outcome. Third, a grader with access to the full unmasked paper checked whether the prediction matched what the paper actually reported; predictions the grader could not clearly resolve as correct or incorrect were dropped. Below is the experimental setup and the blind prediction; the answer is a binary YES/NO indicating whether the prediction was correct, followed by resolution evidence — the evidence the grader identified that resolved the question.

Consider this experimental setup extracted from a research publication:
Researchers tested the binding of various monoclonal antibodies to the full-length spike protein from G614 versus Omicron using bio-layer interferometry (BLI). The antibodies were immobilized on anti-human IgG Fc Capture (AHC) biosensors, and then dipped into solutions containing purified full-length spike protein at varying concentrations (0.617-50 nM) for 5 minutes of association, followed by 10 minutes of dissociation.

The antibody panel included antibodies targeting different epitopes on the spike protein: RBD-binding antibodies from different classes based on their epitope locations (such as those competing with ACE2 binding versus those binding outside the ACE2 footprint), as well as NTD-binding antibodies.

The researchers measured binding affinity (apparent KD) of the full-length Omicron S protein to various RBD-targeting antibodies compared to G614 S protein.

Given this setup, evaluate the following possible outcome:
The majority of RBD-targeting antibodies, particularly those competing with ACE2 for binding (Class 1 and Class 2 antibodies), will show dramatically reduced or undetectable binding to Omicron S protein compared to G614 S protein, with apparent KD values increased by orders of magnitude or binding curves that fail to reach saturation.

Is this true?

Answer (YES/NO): YES